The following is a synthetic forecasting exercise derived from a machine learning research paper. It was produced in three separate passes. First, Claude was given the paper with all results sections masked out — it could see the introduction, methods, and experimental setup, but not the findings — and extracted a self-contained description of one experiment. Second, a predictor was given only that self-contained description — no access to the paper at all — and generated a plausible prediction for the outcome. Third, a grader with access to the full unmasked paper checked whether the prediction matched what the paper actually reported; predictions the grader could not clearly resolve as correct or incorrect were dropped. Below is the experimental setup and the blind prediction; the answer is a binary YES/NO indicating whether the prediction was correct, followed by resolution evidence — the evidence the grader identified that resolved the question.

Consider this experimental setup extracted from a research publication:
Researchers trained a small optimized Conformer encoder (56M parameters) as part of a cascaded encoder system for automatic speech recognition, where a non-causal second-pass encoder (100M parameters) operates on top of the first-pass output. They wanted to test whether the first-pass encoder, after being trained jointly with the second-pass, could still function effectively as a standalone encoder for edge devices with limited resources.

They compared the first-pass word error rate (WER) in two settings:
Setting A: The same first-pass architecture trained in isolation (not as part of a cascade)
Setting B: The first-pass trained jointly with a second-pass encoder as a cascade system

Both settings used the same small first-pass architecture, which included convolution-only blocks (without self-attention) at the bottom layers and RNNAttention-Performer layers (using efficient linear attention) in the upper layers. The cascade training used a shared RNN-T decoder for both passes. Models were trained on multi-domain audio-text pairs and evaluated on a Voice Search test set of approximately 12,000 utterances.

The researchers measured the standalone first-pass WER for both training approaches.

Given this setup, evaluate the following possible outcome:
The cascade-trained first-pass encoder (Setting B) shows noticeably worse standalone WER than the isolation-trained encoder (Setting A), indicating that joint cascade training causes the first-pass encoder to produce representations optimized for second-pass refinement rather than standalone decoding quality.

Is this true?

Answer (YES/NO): NO